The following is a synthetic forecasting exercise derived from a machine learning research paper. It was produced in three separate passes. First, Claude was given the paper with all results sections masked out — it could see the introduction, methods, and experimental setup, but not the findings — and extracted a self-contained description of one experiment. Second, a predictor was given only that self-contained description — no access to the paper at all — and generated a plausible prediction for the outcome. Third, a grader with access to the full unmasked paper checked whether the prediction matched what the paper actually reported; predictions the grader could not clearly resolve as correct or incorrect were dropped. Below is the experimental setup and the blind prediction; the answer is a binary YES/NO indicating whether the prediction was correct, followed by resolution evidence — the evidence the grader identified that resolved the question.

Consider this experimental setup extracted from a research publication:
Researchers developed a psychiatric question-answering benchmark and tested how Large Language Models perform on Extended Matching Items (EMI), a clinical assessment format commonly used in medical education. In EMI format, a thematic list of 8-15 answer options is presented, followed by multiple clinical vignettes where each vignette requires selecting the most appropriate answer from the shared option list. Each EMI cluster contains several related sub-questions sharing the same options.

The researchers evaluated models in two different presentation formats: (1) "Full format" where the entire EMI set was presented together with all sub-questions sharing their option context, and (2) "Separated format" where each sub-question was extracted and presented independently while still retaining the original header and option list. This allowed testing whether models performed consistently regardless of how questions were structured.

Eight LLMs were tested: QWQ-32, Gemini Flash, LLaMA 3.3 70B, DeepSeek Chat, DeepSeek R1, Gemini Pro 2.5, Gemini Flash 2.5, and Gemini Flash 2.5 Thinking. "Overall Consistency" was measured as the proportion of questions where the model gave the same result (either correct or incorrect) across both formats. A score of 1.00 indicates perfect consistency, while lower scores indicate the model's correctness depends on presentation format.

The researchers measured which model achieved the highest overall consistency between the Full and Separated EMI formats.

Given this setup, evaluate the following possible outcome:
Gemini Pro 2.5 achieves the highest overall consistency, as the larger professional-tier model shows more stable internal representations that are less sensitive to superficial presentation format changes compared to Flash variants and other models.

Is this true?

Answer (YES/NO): NO